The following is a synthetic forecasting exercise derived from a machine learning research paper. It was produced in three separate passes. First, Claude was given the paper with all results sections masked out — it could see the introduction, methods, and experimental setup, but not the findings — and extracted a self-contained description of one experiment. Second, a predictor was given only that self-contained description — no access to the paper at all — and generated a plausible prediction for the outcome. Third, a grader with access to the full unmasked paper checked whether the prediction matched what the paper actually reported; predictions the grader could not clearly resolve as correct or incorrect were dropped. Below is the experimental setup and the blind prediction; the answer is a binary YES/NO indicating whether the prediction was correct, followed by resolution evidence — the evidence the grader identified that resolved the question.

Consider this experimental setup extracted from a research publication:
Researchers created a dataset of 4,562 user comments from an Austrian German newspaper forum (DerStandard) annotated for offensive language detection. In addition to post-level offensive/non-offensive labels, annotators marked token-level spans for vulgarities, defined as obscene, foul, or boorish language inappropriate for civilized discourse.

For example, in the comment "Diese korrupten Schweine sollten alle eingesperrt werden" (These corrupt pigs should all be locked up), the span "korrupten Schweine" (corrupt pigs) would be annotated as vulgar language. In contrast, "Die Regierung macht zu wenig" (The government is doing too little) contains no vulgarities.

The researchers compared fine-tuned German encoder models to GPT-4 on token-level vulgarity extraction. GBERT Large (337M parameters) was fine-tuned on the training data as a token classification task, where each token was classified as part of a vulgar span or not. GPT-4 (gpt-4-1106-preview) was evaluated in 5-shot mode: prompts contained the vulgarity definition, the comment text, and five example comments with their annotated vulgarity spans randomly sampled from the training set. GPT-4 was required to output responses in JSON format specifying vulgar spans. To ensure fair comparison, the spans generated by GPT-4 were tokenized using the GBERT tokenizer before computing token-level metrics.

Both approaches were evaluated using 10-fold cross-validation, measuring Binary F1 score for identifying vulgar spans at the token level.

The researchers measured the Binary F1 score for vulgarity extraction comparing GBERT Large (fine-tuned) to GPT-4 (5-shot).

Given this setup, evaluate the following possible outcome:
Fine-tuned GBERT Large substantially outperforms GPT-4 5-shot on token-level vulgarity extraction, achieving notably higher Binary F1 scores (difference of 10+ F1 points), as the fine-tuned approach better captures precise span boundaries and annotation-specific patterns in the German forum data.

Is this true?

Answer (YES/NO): YES